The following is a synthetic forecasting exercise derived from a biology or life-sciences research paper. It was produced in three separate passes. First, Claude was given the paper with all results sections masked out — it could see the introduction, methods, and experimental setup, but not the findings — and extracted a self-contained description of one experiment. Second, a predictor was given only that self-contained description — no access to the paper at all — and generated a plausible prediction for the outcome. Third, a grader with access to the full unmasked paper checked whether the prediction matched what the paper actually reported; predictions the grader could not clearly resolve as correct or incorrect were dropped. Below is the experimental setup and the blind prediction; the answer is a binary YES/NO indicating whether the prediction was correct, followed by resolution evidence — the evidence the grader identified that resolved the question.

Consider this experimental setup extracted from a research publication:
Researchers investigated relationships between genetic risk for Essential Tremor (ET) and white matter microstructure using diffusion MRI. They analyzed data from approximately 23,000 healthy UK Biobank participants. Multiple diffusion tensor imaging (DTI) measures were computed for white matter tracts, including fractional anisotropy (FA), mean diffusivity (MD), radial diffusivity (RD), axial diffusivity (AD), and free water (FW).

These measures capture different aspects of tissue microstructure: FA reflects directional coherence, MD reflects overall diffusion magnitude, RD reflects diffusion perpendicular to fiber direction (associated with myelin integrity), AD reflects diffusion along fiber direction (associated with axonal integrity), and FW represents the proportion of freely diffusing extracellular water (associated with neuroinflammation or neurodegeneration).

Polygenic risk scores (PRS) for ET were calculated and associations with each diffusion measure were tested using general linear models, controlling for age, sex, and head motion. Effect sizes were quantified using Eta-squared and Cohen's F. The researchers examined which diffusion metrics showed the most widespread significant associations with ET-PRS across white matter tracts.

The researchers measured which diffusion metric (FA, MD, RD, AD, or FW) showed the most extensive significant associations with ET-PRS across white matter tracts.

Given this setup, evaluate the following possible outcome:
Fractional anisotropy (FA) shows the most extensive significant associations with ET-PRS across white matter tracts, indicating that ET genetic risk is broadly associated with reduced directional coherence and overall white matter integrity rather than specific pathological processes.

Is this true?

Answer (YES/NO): NO